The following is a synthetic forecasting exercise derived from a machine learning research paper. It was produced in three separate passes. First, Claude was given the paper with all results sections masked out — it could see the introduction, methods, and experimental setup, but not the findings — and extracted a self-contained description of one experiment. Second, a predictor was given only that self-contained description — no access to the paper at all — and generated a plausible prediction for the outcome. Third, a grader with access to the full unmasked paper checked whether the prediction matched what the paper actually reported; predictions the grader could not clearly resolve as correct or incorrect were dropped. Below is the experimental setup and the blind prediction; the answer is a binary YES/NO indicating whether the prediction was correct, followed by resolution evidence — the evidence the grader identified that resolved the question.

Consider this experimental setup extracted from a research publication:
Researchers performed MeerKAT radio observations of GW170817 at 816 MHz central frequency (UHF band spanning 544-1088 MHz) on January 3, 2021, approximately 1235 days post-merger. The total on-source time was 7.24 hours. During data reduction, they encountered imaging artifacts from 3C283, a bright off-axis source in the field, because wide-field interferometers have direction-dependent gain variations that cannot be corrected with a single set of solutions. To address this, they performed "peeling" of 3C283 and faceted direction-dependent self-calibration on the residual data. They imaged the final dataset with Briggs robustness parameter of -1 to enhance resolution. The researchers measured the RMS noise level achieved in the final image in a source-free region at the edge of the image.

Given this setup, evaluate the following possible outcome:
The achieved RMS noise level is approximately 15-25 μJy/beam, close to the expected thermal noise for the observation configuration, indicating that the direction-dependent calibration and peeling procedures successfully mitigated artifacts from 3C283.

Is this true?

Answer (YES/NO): NO